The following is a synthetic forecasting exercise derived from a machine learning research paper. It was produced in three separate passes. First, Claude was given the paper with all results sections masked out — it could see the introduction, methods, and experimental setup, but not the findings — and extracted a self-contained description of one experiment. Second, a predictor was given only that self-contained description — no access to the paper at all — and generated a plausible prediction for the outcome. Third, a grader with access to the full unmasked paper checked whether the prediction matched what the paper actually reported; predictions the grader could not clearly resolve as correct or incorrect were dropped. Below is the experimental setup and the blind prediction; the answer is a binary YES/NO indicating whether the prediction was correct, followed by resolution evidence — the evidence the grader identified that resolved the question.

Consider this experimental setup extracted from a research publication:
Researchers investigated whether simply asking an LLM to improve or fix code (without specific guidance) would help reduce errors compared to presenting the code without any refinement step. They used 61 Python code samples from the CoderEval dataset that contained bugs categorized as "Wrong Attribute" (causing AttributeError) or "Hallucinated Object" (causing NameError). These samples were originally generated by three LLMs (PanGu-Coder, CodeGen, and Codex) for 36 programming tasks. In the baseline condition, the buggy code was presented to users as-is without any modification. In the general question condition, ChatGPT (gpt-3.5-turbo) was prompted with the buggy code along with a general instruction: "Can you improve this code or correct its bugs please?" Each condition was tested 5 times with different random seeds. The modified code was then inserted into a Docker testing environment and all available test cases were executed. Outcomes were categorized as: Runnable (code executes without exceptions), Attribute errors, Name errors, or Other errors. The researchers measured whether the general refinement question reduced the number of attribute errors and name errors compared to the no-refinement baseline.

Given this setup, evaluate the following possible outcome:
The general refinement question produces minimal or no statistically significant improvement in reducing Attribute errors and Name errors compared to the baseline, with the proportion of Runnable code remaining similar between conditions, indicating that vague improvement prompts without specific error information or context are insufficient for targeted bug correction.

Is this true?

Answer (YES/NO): NO